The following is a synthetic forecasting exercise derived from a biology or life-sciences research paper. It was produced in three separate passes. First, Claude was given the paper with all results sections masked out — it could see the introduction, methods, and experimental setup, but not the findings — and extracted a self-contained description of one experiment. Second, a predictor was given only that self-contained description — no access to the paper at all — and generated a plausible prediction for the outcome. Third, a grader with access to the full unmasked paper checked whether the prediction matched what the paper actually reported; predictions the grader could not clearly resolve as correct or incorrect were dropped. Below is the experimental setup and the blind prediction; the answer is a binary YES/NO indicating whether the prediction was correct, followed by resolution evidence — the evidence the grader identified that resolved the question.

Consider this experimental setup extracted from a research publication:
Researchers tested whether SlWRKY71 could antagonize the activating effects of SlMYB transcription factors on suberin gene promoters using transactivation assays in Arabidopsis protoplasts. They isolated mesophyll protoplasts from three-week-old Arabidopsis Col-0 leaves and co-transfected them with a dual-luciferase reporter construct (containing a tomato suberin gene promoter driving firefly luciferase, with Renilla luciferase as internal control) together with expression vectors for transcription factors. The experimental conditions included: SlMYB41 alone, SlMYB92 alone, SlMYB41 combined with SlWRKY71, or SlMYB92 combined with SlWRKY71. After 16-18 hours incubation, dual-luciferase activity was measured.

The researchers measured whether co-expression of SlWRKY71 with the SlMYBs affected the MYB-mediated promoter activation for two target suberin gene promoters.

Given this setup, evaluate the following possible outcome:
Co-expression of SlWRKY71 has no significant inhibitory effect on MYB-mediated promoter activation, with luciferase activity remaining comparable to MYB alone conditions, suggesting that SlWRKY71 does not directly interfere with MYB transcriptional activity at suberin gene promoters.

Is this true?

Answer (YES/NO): NO